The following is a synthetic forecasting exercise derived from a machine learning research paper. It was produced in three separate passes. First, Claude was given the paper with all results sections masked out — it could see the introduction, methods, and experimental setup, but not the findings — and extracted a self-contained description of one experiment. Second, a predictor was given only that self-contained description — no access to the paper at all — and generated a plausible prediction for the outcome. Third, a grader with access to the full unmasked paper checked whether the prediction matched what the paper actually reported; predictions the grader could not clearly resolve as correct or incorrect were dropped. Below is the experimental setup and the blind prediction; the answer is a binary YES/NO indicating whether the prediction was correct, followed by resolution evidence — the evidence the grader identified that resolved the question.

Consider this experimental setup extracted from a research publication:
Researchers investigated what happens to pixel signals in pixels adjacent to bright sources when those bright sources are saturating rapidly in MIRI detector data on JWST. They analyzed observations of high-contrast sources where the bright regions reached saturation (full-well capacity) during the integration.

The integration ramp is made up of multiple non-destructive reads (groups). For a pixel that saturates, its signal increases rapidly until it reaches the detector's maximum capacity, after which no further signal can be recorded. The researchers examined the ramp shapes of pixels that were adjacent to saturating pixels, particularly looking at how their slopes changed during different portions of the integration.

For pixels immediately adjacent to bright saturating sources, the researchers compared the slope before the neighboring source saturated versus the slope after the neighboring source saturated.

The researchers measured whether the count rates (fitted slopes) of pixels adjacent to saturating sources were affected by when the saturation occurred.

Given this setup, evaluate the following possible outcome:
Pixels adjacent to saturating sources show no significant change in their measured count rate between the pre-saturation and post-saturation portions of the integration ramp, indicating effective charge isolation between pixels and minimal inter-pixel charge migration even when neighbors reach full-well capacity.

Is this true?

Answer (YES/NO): NO